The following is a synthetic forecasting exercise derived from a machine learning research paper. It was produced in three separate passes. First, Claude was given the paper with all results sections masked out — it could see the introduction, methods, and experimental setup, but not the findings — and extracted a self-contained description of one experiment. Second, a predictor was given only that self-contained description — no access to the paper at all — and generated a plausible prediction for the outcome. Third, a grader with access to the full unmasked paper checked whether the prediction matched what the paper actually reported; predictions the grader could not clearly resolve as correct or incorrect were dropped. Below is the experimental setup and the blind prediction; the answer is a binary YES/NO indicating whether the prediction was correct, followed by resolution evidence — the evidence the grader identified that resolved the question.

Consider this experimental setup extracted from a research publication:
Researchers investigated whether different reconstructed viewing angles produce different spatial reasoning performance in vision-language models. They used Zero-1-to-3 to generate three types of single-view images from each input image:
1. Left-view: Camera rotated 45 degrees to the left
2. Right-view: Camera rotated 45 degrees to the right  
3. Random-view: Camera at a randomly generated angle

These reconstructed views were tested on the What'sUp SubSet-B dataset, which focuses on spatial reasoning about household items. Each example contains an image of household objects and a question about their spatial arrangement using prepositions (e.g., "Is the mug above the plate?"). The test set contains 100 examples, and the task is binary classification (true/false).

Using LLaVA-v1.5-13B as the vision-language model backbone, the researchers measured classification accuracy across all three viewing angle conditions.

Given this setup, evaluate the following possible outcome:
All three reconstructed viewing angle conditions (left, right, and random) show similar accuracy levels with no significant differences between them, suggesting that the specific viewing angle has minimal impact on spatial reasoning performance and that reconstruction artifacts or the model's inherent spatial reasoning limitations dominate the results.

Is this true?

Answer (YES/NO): NO